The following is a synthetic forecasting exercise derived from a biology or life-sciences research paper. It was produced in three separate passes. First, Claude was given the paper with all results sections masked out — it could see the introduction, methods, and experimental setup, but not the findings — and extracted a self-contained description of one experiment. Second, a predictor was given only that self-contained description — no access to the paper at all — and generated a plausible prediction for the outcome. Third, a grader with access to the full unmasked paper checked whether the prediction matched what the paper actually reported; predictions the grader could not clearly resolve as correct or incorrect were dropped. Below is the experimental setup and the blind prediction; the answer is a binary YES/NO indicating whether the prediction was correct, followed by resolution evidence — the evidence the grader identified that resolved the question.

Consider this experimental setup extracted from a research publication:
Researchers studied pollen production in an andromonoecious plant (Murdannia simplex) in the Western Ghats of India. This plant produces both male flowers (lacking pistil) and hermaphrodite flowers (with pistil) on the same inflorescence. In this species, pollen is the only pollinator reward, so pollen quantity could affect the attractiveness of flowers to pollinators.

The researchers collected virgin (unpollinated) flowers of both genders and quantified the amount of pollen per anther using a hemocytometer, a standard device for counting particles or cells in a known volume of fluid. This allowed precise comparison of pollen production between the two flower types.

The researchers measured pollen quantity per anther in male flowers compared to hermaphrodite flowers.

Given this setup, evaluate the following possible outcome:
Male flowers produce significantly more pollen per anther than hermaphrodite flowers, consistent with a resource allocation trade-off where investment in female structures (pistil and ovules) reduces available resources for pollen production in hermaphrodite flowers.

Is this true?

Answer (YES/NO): NO